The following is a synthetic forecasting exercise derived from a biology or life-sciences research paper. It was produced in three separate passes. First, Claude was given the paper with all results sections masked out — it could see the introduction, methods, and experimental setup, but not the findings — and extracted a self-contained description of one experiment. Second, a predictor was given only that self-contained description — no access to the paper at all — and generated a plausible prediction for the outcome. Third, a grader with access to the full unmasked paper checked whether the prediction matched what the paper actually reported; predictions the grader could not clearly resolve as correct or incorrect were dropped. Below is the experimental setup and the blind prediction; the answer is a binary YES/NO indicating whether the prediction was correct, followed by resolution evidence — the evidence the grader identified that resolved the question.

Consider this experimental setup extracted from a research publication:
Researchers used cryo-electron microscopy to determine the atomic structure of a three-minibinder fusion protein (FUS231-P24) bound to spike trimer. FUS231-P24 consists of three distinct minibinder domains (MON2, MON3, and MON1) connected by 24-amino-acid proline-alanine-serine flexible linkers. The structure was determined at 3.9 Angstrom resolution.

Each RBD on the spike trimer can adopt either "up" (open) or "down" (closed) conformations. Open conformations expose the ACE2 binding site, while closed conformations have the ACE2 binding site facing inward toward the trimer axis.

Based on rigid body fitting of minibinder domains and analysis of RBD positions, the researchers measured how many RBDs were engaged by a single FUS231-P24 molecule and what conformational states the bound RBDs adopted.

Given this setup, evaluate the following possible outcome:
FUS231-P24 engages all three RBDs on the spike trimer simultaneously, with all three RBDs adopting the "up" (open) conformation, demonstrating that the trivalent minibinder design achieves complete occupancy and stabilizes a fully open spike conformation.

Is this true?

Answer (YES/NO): NO